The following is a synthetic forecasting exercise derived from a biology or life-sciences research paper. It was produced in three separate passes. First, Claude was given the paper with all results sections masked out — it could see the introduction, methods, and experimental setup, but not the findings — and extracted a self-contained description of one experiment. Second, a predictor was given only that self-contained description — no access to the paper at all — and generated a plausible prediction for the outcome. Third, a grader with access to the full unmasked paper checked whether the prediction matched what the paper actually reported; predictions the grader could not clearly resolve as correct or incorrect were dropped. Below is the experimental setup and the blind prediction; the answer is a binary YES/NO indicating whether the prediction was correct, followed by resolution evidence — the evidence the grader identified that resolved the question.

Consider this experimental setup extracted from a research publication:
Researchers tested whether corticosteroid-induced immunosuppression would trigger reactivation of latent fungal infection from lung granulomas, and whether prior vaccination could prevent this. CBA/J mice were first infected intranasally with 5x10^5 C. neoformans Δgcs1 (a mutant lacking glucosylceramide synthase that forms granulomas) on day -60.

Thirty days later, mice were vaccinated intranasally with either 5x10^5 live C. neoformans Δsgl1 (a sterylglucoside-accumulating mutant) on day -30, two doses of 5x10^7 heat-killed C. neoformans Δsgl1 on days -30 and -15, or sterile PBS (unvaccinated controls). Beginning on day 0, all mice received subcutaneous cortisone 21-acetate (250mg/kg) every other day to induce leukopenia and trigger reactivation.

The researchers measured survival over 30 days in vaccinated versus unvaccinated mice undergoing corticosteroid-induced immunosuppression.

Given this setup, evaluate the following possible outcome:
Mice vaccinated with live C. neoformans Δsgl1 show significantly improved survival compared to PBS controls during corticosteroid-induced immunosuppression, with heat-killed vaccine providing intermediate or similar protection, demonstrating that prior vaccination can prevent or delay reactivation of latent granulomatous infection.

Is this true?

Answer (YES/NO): YES